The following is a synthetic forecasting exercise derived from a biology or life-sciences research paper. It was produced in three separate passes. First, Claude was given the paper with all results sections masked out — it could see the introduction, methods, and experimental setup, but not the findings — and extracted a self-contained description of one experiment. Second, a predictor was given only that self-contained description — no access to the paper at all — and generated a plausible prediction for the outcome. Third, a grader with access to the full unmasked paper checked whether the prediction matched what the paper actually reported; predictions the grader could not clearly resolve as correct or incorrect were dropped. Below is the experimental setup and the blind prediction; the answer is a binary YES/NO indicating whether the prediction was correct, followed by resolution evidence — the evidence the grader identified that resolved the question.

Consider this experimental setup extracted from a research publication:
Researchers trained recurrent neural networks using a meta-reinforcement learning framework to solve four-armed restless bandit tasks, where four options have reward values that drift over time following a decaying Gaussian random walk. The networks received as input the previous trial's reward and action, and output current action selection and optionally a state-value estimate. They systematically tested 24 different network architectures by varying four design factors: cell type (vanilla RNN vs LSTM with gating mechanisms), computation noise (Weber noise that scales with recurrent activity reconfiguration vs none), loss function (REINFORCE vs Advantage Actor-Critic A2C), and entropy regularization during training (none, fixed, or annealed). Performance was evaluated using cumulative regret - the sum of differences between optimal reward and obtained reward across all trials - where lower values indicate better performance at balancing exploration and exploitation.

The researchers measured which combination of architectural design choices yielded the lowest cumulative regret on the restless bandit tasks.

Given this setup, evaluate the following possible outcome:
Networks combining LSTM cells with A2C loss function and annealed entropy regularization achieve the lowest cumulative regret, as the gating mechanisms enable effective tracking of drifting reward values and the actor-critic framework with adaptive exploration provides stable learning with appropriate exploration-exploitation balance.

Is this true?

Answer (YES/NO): NO